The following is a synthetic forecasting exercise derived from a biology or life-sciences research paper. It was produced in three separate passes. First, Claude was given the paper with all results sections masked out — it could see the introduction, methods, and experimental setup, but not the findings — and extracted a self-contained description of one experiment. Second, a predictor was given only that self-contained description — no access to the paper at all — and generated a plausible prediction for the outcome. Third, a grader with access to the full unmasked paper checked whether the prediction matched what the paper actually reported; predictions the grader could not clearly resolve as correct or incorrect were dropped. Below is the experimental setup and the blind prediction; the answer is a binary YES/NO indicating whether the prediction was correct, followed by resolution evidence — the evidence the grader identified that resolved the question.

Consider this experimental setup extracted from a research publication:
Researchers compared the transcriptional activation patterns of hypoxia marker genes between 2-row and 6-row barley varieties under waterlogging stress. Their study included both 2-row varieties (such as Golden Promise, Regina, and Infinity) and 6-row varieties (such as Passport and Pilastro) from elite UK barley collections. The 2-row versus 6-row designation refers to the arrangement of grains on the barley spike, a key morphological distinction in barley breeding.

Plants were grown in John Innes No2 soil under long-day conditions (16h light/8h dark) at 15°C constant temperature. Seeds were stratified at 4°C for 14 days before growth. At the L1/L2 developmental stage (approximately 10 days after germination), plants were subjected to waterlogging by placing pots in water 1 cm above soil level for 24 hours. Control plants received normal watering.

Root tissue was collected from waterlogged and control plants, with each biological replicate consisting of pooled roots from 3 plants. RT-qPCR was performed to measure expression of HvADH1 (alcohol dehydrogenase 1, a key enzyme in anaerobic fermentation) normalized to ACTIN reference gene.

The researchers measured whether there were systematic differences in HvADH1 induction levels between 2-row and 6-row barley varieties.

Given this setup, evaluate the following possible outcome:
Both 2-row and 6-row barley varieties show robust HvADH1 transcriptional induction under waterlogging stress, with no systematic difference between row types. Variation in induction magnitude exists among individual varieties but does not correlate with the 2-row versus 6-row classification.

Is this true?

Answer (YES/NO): YES